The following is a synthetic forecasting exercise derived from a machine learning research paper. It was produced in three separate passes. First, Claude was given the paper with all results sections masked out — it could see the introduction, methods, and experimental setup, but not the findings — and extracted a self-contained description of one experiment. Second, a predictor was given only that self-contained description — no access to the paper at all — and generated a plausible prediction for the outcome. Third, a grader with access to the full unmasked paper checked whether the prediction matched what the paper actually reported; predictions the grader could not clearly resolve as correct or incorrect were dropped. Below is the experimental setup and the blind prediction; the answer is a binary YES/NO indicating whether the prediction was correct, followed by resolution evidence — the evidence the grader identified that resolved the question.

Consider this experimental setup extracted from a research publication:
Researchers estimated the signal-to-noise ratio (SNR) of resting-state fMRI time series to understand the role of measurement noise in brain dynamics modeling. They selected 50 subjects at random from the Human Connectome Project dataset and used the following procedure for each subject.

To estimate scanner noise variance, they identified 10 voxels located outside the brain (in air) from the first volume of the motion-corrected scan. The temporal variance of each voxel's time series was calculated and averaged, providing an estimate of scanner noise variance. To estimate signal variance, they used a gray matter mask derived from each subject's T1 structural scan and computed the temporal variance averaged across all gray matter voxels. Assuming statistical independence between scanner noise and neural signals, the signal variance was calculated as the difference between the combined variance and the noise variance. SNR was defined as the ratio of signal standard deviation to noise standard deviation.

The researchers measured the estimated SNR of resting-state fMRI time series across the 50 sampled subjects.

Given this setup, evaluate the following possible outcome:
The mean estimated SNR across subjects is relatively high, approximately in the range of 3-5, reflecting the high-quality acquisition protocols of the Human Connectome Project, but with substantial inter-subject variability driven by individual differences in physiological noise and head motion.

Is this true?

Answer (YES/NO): NO